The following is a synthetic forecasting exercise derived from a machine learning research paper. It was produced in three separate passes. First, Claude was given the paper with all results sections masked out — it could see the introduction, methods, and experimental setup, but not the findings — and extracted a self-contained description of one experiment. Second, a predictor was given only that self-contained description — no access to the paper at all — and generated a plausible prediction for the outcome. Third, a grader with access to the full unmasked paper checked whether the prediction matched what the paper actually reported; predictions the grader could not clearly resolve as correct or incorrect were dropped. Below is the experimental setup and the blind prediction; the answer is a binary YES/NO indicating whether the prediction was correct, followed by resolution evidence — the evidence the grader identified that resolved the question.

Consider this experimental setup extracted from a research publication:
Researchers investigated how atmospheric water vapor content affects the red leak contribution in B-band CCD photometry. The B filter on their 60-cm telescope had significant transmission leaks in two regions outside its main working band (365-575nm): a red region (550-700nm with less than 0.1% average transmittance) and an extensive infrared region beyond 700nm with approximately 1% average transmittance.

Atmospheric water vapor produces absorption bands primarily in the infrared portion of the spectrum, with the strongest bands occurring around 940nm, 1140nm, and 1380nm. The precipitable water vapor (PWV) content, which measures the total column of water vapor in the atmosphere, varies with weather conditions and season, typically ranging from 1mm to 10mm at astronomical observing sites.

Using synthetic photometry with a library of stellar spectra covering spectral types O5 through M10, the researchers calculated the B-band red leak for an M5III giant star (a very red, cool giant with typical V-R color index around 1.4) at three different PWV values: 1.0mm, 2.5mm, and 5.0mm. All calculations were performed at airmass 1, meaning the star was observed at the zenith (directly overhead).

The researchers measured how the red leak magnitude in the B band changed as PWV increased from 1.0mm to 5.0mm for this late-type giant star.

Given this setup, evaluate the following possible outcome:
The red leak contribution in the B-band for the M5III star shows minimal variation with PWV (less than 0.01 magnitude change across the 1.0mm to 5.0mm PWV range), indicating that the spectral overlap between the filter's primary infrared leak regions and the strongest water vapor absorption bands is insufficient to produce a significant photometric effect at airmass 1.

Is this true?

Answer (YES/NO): NO